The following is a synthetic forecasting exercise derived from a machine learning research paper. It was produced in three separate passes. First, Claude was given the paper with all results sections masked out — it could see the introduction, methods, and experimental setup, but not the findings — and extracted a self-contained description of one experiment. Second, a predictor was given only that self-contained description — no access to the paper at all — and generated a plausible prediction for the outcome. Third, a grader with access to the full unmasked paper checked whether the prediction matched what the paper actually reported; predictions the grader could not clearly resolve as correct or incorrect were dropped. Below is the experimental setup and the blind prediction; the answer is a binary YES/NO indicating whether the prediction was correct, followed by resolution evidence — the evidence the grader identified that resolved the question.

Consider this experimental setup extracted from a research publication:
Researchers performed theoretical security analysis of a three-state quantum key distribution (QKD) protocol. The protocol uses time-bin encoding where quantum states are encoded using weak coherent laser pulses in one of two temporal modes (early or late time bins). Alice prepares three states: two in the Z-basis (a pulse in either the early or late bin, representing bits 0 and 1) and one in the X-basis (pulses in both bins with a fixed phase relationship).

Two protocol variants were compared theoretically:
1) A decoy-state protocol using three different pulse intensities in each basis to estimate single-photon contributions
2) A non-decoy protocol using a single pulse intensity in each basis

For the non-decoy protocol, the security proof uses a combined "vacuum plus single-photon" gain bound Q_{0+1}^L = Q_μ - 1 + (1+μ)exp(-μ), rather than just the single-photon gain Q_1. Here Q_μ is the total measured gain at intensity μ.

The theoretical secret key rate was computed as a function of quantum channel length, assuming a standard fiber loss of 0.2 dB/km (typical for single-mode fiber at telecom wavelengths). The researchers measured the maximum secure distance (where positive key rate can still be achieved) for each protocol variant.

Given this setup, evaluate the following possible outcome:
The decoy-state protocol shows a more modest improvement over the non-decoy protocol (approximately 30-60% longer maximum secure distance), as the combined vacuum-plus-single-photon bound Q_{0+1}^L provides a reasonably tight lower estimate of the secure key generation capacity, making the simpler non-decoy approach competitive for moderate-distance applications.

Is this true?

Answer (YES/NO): NO